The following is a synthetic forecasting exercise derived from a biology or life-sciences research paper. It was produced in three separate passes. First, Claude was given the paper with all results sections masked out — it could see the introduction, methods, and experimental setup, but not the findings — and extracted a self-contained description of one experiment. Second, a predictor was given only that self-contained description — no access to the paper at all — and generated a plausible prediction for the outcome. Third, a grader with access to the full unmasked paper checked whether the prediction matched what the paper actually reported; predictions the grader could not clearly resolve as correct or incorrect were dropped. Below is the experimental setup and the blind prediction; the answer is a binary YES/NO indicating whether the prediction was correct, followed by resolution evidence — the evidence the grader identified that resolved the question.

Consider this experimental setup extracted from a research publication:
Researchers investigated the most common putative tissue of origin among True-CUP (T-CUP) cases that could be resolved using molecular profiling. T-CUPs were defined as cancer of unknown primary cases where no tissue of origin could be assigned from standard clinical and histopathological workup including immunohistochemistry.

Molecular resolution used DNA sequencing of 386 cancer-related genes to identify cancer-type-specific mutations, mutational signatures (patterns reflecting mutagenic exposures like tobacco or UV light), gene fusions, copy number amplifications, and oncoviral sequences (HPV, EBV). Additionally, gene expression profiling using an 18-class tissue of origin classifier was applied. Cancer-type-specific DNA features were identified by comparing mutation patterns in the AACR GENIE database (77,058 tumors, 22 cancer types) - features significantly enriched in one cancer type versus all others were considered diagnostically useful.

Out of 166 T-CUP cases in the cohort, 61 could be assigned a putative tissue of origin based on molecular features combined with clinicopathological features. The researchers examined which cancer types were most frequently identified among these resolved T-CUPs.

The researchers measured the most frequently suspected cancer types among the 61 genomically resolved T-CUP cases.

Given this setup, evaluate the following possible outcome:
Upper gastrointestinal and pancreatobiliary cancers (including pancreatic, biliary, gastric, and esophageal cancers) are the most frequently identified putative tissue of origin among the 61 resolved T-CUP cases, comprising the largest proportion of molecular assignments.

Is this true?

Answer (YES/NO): NO